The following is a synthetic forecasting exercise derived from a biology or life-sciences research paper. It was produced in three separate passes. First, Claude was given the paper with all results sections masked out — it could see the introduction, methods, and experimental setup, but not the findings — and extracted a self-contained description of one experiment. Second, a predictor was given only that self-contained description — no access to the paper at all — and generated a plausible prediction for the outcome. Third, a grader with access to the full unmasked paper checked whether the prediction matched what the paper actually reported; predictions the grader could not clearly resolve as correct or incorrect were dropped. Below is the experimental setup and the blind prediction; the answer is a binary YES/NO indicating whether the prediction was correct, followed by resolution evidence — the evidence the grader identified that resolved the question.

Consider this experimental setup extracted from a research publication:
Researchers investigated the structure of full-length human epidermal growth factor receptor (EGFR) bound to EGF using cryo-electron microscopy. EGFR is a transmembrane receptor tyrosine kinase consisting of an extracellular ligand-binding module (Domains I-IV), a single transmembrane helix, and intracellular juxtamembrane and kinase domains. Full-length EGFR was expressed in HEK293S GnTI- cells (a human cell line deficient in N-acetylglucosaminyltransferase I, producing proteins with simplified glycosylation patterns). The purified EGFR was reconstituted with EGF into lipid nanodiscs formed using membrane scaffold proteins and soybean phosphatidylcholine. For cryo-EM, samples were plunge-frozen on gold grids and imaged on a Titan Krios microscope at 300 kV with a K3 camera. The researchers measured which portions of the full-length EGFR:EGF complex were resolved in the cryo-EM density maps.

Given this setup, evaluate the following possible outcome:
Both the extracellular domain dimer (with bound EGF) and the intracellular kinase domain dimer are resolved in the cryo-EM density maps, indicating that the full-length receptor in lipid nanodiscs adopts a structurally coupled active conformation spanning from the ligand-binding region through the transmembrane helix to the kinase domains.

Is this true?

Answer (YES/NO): NO